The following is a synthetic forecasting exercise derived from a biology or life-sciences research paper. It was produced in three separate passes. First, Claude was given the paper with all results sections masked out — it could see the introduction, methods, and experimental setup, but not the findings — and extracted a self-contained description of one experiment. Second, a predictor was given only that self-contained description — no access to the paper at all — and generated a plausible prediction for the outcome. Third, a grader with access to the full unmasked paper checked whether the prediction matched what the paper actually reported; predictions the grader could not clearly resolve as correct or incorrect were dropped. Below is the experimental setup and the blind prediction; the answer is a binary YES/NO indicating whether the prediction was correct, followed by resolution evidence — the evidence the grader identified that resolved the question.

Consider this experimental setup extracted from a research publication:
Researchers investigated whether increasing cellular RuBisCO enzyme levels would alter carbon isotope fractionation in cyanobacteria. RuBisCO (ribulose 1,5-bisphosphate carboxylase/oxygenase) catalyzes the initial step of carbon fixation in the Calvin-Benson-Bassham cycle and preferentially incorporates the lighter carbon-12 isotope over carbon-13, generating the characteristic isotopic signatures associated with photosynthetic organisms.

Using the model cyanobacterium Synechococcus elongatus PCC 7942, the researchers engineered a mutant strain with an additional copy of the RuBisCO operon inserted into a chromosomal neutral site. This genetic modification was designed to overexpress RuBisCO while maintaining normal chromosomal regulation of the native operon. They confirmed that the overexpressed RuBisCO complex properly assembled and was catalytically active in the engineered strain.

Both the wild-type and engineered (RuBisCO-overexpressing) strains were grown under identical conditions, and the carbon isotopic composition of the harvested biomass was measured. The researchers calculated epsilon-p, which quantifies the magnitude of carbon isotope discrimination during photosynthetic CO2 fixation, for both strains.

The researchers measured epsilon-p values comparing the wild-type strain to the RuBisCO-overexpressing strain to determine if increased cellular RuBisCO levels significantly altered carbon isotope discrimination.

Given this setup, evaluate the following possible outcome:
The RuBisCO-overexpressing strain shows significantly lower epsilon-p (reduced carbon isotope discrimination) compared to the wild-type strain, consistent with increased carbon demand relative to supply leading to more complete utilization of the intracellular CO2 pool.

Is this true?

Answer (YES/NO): NO